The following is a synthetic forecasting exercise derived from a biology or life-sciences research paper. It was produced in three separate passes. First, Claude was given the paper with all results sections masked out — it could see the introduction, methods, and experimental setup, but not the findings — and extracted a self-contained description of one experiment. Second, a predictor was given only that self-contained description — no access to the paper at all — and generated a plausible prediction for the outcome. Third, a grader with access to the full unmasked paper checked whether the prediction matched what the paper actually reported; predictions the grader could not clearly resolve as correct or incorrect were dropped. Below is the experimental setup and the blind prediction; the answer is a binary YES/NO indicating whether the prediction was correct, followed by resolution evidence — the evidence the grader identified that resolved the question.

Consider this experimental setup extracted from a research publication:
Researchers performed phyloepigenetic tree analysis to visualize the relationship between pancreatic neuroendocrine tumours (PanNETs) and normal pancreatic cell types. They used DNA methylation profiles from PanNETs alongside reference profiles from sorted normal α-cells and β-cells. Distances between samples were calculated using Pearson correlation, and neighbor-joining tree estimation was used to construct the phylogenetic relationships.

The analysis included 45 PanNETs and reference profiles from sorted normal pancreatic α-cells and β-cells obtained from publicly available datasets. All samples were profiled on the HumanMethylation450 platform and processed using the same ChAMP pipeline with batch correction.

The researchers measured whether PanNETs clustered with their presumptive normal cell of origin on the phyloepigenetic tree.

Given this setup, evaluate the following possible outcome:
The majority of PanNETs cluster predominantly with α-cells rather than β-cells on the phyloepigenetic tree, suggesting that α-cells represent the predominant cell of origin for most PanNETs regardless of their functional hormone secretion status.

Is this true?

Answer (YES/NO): NO